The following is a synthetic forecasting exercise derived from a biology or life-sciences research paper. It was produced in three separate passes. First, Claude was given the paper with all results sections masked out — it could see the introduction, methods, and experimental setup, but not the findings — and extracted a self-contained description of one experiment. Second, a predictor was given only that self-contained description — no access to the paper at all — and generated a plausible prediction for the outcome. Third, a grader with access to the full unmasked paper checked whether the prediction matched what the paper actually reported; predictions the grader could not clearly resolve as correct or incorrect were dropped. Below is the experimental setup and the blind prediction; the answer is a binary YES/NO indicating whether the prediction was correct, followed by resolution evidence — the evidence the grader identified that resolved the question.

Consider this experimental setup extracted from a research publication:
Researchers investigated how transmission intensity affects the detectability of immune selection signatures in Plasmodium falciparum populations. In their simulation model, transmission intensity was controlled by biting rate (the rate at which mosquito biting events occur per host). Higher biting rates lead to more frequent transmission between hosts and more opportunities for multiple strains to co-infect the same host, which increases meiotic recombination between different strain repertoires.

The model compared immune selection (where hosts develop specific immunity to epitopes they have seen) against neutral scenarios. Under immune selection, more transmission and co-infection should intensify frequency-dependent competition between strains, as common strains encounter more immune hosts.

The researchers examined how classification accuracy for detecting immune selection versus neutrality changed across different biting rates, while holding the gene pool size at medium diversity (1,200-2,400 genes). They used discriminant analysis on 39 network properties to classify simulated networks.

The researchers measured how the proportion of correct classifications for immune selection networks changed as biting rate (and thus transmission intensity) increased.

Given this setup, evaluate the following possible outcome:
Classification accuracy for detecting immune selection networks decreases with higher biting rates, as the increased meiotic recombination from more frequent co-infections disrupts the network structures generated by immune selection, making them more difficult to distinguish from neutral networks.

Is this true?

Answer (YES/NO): NO